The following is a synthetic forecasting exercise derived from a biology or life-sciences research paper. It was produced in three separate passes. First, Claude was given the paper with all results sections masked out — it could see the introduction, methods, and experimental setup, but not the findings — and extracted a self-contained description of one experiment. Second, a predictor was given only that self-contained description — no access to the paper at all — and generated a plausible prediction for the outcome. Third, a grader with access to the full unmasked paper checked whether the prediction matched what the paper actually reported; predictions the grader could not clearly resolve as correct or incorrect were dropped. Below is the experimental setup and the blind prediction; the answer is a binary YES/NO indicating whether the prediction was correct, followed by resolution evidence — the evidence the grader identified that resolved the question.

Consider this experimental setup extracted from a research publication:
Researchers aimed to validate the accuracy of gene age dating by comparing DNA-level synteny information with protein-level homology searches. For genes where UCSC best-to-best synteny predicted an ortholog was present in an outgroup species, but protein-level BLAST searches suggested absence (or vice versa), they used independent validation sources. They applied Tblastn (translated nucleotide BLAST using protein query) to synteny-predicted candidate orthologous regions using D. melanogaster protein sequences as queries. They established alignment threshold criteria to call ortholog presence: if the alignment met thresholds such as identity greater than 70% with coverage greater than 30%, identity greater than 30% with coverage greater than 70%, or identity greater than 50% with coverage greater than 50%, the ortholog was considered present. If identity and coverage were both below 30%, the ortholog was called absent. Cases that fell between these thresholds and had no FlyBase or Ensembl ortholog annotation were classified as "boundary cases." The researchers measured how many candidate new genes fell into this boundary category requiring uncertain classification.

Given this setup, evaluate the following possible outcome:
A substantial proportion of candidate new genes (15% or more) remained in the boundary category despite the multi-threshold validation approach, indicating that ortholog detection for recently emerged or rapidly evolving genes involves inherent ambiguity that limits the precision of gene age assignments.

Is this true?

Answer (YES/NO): NO